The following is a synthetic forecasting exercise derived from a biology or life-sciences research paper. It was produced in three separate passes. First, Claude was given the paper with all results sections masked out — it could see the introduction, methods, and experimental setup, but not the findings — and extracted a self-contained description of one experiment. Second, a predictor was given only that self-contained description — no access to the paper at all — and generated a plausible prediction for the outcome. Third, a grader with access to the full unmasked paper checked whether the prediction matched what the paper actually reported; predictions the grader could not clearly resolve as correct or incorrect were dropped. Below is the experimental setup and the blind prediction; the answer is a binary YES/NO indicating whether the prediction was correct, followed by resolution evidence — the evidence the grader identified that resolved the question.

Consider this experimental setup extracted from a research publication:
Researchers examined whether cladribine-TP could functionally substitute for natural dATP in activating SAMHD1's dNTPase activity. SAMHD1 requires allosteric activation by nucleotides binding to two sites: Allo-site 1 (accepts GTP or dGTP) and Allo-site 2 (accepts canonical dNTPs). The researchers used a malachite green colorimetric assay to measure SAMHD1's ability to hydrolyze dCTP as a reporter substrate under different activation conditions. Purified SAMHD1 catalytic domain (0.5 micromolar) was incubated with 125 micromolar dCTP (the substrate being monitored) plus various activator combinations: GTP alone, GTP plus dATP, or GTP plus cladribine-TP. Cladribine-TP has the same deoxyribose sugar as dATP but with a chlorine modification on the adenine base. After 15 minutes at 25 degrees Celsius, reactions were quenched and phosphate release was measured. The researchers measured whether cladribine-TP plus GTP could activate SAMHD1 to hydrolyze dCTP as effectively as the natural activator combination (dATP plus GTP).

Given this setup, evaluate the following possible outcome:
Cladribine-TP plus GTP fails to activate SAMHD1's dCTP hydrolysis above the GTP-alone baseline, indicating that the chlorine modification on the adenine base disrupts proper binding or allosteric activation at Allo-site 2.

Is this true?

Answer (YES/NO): NO